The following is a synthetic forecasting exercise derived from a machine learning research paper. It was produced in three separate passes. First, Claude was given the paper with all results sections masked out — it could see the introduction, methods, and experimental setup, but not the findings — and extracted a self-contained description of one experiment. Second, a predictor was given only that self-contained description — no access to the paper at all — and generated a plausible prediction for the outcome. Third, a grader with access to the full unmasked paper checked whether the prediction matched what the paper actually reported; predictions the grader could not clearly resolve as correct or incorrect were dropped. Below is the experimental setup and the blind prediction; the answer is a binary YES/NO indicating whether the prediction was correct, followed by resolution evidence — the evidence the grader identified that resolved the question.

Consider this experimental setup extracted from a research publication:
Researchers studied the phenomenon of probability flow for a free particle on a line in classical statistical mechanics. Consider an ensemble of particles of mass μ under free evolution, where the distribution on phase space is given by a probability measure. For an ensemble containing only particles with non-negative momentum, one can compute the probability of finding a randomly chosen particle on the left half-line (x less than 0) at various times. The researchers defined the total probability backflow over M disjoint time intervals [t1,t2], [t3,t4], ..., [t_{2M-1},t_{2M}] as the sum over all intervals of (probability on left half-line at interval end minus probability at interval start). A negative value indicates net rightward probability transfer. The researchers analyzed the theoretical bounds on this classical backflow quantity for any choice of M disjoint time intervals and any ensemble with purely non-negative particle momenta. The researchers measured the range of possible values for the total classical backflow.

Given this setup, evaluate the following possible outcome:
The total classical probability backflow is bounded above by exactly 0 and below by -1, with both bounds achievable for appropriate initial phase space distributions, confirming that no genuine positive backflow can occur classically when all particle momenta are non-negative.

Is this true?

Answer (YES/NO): YES